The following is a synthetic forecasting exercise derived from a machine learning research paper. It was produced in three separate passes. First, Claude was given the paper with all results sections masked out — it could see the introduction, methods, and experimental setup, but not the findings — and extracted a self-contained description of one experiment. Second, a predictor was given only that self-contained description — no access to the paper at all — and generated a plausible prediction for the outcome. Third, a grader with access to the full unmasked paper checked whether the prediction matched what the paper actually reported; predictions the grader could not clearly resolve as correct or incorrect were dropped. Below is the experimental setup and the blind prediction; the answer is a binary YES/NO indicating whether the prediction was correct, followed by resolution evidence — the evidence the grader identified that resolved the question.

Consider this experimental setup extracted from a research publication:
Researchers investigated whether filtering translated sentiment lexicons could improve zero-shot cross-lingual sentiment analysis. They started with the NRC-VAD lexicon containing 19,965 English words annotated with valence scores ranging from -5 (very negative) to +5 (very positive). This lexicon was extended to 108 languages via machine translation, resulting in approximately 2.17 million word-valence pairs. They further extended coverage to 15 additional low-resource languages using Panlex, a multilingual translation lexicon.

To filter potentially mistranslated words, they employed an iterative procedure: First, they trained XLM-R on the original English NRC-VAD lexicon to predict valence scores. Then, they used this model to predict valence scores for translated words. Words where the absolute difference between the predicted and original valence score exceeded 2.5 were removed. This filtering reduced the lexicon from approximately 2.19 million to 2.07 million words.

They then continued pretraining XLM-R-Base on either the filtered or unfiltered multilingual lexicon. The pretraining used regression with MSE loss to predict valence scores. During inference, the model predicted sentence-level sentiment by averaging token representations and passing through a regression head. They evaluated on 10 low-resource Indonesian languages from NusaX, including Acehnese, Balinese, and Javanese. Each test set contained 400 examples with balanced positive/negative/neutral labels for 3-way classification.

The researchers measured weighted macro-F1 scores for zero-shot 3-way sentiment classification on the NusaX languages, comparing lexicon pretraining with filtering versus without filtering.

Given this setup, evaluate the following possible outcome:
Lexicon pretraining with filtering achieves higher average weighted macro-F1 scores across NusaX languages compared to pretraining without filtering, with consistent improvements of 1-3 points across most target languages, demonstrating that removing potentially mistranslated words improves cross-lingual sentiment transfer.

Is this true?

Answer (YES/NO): NO